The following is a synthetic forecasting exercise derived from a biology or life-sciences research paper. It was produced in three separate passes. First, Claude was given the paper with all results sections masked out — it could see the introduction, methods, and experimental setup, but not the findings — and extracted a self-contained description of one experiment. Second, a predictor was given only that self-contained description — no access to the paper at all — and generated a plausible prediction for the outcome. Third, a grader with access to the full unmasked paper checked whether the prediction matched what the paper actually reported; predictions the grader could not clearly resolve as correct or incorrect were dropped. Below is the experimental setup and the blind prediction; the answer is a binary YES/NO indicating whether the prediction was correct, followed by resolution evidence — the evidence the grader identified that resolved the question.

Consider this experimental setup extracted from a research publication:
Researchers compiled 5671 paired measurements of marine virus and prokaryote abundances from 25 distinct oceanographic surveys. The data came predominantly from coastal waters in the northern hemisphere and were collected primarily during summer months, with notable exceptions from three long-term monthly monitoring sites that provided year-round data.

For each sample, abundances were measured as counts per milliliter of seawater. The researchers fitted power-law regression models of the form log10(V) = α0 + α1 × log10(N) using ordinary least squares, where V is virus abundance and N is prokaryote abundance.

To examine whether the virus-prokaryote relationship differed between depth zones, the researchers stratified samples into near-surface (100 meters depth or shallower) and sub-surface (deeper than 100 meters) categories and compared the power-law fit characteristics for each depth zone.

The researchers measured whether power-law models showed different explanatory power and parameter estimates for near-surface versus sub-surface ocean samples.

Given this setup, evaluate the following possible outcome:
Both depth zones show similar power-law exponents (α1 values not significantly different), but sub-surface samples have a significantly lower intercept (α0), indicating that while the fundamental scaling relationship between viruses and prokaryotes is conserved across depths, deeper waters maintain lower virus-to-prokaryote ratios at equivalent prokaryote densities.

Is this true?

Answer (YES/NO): NO